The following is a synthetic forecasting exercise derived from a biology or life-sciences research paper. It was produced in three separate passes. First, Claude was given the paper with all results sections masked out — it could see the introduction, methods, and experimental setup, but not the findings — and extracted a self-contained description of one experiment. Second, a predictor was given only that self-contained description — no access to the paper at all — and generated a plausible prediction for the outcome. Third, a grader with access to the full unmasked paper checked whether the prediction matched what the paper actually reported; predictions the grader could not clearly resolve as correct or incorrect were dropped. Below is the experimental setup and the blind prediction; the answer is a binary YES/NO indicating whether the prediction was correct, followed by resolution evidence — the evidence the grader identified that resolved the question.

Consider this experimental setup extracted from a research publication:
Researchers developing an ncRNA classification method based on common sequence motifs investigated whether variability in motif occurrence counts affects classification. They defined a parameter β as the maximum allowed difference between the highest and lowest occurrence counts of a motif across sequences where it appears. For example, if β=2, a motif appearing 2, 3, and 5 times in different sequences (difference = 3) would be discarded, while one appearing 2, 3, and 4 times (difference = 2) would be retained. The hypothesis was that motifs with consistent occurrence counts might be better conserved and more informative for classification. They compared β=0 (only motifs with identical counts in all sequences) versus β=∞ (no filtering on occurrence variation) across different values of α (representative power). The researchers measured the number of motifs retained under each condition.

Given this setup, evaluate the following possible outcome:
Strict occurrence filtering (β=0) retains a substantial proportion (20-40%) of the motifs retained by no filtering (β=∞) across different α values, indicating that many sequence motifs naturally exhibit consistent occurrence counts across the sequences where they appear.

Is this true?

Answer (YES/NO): NO